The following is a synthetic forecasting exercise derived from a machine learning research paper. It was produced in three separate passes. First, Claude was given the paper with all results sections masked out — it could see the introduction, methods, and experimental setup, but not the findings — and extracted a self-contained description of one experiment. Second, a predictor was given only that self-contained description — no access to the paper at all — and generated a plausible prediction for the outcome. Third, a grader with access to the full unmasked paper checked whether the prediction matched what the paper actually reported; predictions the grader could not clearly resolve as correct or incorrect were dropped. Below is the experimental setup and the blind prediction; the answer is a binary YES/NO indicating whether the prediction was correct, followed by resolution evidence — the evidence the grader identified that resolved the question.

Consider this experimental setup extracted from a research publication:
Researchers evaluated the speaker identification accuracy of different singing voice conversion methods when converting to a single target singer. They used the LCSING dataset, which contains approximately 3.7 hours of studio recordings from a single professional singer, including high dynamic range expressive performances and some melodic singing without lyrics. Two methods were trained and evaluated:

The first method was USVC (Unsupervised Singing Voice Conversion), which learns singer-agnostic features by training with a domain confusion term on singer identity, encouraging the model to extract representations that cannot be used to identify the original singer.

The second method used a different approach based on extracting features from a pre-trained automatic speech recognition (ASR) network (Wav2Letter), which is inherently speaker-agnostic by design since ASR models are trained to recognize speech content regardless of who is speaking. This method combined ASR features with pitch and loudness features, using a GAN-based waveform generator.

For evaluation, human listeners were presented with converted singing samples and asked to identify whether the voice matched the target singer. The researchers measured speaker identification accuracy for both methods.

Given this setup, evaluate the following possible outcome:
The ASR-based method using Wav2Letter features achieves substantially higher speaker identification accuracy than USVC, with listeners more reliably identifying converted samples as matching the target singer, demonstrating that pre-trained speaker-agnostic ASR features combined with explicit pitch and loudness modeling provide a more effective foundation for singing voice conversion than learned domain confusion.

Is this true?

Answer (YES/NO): YES